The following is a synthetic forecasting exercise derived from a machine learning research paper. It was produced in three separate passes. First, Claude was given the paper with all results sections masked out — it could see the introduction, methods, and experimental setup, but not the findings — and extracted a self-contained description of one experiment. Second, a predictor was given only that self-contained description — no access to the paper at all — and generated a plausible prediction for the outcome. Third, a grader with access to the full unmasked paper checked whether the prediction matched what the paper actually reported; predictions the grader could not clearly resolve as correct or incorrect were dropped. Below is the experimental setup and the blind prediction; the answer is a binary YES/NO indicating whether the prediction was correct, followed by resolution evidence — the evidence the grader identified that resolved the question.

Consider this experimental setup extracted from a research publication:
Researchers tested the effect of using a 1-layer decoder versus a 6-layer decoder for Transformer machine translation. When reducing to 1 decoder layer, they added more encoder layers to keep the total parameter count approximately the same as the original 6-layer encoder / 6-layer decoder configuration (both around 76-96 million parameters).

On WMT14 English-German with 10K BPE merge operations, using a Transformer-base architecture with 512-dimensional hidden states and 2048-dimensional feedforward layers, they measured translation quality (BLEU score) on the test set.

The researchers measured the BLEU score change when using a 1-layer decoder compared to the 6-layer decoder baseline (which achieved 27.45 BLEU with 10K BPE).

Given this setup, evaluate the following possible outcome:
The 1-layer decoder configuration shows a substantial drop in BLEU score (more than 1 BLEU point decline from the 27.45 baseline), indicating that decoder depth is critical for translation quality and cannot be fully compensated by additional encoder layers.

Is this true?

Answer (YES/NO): NO